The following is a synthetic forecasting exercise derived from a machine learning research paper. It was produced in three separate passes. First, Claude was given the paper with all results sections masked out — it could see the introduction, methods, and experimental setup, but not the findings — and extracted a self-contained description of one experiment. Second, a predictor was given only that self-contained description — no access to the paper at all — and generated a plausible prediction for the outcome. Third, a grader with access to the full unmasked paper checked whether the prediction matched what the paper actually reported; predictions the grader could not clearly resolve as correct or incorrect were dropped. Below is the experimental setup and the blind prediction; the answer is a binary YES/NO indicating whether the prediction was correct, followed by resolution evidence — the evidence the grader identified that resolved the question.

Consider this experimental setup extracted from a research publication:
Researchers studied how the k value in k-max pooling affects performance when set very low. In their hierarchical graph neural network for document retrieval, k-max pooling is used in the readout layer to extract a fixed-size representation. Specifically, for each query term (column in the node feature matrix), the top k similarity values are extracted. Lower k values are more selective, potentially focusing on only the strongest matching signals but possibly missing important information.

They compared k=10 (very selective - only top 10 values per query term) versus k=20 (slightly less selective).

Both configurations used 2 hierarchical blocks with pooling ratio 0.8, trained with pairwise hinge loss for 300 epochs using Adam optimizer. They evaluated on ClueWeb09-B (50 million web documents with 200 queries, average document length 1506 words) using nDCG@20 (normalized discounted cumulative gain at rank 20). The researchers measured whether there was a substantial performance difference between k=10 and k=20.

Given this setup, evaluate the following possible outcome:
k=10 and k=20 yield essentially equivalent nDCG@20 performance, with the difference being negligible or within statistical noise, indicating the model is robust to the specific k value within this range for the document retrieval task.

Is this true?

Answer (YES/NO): NO